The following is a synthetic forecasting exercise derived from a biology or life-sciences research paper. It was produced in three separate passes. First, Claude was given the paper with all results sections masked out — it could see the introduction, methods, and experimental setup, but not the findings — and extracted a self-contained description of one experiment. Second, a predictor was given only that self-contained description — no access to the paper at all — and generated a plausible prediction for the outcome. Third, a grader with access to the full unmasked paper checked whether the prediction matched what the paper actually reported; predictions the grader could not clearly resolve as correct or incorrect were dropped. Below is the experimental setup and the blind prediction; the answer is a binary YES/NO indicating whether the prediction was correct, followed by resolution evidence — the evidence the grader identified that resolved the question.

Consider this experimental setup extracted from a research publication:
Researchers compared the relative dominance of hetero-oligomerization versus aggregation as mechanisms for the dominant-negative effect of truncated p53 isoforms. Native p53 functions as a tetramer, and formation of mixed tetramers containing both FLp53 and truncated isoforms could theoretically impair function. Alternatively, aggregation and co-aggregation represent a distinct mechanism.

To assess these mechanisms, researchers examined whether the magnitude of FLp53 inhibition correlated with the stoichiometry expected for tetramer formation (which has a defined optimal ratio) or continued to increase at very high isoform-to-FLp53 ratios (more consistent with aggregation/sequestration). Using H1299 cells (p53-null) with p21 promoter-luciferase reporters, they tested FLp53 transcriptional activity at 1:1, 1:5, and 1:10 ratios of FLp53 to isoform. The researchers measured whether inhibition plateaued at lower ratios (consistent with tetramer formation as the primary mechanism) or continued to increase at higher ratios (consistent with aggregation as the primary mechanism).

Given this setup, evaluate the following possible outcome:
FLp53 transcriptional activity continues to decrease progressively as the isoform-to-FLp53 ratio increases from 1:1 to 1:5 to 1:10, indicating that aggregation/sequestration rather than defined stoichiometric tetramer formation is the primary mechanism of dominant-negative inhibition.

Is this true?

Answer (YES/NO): YES